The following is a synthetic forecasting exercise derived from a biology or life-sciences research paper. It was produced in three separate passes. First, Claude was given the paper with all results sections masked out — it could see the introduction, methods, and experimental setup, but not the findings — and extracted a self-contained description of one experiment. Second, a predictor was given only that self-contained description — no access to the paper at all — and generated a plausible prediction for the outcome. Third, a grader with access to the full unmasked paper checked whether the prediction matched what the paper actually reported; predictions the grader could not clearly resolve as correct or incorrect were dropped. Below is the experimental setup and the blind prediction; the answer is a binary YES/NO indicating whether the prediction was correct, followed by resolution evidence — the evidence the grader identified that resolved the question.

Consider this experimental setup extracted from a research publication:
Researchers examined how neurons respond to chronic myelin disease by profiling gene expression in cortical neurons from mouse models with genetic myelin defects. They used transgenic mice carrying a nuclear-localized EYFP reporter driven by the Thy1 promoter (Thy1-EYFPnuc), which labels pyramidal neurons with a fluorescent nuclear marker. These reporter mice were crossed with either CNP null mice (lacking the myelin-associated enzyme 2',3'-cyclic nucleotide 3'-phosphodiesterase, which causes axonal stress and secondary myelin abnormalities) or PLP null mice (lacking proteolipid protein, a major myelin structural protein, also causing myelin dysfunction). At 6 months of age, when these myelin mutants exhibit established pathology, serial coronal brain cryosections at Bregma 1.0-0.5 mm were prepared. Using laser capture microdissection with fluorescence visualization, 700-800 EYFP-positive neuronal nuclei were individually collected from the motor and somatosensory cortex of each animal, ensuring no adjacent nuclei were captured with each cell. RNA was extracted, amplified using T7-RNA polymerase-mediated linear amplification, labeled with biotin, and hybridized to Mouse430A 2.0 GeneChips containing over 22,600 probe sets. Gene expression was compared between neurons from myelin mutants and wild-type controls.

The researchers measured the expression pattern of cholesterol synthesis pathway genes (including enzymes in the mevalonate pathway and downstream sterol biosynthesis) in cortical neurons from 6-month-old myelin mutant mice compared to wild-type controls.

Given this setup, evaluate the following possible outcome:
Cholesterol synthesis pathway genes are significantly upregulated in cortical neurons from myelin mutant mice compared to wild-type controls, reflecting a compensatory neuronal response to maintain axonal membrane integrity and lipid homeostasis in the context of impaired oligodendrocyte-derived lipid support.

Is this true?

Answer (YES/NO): YES